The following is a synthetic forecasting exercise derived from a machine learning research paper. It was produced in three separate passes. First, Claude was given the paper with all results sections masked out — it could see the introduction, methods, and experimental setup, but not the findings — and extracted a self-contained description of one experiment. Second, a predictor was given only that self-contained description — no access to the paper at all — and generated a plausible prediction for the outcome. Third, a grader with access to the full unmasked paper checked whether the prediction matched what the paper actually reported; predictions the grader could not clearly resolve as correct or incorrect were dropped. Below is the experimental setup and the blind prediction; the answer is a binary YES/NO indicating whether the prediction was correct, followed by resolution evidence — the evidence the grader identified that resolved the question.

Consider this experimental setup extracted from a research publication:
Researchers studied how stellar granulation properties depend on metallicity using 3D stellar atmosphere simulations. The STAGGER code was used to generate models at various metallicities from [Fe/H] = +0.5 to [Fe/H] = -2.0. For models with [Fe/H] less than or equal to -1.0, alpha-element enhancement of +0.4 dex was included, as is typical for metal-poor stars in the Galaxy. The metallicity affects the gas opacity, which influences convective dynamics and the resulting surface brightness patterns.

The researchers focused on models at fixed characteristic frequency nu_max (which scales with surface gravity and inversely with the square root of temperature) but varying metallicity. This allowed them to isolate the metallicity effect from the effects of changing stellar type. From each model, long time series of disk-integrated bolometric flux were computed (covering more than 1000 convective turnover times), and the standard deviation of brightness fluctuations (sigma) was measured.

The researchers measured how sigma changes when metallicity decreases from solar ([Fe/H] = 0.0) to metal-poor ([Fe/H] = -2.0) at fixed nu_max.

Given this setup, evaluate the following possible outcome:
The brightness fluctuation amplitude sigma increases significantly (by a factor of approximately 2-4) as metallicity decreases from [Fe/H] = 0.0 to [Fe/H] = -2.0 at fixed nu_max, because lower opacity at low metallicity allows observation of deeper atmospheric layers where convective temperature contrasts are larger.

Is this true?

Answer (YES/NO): NO